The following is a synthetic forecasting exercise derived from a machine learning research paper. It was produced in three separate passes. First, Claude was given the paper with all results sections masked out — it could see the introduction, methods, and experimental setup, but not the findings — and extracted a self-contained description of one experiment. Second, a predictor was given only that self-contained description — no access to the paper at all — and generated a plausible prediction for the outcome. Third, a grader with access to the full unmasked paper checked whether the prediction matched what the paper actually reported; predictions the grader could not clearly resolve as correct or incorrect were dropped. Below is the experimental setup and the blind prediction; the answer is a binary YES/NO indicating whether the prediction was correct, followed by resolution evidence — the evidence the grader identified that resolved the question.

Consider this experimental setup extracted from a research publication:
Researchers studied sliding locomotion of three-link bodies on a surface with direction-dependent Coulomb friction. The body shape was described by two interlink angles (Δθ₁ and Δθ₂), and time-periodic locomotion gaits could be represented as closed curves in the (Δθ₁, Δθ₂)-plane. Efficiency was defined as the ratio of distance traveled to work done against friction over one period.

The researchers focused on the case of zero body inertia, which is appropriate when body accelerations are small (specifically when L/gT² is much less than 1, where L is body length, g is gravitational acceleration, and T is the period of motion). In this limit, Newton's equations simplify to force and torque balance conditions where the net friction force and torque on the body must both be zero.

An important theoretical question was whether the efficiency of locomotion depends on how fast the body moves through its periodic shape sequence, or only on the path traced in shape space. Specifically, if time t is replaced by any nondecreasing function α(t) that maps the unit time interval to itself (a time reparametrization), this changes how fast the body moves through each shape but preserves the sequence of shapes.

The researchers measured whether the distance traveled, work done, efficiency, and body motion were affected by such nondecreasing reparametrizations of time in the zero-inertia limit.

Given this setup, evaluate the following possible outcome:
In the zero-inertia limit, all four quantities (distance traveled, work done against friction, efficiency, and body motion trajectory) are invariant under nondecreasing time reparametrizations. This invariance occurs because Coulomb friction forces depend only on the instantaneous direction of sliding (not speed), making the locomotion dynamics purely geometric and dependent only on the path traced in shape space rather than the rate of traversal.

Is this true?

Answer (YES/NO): YES